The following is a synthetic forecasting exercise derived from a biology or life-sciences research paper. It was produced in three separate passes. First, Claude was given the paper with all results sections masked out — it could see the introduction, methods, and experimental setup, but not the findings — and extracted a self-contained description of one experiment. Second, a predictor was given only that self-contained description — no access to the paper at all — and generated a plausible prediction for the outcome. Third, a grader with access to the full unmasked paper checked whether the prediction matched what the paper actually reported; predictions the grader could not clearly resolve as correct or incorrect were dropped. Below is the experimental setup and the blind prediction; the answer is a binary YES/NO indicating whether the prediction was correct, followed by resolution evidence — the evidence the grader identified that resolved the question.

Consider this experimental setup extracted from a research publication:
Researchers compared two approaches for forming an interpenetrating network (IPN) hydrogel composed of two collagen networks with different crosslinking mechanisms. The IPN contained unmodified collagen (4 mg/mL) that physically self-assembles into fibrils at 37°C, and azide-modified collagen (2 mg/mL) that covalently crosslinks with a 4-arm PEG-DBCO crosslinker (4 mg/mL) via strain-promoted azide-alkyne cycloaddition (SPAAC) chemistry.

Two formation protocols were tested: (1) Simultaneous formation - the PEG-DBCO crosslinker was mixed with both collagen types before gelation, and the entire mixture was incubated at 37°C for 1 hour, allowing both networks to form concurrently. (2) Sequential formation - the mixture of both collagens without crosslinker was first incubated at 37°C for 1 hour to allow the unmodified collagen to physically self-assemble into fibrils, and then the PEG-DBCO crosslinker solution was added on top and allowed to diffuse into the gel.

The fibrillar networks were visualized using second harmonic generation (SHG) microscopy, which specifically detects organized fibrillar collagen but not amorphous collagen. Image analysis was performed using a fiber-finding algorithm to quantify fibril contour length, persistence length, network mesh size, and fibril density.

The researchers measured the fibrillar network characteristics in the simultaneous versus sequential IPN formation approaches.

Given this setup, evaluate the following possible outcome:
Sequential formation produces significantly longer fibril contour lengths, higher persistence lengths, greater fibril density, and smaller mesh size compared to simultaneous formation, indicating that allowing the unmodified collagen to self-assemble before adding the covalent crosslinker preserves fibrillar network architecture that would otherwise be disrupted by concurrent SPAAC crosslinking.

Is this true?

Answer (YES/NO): YES